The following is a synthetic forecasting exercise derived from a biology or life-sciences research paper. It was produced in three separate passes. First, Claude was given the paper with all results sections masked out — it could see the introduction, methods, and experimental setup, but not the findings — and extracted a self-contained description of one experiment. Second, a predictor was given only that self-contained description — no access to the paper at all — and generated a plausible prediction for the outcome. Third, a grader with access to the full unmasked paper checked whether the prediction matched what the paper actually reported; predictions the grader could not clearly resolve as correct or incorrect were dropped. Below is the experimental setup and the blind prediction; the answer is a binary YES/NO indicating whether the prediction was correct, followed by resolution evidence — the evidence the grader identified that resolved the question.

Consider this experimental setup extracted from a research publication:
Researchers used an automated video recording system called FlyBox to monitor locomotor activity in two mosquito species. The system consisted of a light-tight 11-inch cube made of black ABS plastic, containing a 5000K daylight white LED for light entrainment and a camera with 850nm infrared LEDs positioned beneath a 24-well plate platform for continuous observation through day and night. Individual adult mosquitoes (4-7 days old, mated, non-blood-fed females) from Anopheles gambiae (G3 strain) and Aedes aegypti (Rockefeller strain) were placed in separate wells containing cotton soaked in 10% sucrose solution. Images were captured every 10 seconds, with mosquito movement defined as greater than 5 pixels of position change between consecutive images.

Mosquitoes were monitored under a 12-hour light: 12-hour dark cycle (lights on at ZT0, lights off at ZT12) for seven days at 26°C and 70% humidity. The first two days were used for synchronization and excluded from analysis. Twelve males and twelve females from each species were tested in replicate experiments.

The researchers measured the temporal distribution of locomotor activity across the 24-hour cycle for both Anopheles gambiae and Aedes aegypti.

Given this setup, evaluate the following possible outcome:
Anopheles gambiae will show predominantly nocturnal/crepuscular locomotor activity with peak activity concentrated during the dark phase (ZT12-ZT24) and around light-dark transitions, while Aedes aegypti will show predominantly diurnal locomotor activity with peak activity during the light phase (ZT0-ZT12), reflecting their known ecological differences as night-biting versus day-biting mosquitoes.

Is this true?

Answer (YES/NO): YES